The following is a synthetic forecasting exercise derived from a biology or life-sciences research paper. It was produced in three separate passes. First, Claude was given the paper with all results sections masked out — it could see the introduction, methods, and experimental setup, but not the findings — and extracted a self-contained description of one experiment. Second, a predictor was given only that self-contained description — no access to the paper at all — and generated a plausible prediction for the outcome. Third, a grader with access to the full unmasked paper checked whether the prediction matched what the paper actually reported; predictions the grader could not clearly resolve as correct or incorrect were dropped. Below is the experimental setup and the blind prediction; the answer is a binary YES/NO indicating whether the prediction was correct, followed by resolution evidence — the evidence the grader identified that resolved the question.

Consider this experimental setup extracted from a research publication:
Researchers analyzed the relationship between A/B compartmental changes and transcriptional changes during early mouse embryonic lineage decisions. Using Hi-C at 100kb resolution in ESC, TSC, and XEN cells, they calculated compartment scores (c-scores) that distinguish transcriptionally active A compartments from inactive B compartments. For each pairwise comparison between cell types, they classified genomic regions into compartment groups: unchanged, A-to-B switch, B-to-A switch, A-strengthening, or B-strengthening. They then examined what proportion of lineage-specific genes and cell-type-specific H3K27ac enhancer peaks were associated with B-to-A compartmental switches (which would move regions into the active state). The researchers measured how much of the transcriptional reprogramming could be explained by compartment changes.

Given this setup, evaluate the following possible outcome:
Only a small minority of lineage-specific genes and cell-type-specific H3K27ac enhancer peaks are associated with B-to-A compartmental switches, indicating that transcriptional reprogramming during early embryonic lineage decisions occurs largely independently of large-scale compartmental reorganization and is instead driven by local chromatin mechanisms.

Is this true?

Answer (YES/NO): YES